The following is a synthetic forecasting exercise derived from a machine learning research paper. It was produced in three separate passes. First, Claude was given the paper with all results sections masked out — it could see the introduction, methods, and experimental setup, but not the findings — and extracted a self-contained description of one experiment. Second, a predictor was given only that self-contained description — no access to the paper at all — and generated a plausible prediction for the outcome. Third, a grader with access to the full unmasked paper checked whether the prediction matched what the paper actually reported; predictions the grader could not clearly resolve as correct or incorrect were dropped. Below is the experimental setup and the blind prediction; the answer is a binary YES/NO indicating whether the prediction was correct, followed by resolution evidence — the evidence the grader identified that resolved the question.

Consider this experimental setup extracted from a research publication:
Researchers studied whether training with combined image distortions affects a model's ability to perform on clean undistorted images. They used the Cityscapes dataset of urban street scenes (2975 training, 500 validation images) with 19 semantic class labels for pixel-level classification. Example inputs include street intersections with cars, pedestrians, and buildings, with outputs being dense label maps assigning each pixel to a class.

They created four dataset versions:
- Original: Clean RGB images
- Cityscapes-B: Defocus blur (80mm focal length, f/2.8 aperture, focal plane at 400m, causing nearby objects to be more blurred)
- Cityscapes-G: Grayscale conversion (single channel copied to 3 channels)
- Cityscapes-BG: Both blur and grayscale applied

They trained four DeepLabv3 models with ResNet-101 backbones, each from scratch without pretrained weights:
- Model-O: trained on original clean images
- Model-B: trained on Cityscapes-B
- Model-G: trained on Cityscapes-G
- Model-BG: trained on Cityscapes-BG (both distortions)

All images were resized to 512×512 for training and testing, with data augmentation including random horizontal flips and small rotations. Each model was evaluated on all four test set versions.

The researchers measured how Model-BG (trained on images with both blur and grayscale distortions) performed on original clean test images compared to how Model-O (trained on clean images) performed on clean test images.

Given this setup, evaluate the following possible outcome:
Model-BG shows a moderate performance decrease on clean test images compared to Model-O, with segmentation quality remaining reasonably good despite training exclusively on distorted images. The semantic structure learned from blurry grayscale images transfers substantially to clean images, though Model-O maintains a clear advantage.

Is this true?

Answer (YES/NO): NO